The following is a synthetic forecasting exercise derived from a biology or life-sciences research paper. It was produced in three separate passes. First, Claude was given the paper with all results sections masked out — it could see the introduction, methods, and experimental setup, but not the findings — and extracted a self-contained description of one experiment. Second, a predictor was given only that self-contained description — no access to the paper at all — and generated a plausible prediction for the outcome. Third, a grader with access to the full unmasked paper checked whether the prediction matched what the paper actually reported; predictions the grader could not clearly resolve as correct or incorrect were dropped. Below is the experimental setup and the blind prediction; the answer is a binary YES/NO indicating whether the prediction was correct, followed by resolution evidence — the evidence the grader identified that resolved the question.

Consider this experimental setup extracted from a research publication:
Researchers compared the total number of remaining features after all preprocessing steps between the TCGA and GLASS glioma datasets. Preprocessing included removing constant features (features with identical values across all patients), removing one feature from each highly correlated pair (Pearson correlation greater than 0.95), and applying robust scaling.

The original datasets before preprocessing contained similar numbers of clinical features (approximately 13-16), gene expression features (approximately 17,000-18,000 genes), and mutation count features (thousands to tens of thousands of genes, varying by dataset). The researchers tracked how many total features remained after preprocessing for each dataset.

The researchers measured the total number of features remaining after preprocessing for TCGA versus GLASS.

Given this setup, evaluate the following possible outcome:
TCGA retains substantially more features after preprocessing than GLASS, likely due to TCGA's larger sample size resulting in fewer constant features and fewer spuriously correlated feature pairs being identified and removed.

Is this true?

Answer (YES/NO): NO